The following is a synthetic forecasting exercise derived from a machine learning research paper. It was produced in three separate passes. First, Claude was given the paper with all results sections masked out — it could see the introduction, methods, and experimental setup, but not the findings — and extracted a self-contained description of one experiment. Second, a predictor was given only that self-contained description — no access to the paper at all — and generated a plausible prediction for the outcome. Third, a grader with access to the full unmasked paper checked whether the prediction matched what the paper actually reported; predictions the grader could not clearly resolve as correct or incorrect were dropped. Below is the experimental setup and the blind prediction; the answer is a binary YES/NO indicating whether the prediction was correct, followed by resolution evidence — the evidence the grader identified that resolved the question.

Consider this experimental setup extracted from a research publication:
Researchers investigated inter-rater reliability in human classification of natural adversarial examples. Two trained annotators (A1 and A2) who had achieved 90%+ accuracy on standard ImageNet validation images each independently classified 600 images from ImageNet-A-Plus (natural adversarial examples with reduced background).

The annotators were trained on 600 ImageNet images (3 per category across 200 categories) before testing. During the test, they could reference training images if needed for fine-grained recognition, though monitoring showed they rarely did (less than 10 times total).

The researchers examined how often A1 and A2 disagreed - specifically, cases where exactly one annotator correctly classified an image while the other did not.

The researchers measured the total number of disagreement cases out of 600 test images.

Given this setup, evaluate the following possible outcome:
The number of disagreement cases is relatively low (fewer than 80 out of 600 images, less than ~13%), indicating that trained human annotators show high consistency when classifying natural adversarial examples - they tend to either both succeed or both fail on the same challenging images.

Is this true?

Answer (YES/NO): NO